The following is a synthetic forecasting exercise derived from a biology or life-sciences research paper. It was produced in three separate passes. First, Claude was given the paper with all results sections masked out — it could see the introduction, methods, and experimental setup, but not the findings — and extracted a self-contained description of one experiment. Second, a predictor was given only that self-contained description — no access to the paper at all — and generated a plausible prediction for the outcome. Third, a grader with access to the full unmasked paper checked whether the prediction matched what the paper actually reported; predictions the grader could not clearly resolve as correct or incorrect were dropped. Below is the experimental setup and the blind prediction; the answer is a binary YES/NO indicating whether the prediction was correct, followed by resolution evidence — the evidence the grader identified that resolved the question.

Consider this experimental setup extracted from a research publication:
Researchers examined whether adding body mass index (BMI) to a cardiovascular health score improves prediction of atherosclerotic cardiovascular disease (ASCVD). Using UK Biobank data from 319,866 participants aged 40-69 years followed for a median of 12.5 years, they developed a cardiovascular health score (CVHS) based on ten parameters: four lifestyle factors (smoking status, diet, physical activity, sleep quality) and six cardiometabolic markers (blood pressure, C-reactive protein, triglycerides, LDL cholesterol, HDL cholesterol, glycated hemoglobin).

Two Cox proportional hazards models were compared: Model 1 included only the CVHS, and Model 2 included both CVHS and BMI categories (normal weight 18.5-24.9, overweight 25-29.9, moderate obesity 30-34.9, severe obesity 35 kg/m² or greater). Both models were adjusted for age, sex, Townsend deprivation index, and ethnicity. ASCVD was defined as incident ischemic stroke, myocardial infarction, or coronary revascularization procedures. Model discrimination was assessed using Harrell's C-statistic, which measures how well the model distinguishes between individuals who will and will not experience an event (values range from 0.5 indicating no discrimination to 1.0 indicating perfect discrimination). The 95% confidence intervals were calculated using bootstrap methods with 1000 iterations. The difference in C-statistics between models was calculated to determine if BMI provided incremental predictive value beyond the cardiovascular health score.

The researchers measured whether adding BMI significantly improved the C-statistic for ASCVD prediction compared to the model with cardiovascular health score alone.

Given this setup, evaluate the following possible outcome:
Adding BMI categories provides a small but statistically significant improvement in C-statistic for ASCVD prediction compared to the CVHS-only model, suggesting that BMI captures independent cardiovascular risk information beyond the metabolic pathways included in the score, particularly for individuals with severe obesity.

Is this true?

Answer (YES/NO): NO